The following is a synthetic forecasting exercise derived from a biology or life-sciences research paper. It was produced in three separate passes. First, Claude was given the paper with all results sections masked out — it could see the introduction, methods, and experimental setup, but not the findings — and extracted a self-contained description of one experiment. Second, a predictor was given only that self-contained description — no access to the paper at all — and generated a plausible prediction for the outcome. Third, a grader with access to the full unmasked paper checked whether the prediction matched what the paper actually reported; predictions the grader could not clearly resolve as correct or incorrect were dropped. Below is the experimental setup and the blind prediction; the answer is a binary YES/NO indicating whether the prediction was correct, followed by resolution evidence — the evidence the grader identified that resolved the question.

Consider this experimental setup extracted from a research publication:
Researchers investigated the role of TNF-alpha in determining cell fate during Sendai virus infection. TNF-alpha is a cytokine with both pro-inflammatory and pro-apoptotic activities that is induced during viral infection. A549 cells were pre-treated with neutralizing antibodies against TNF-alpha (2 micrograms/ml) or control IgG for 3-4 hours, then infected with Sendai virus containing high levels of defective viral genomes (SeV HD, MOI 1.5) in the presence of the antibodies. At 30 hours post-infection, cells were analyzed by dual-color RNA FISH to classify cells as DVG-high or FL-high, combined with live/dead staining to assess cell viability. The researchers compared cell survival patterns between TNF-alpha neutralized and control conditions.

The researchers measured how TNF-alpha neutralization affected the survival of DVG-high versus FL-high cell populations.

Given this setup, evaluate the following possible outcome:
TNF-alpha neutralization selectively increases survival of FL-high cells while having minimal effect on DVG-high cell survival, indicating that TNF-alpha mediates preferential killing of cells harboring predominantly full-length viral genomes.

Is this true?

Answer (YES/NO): NO